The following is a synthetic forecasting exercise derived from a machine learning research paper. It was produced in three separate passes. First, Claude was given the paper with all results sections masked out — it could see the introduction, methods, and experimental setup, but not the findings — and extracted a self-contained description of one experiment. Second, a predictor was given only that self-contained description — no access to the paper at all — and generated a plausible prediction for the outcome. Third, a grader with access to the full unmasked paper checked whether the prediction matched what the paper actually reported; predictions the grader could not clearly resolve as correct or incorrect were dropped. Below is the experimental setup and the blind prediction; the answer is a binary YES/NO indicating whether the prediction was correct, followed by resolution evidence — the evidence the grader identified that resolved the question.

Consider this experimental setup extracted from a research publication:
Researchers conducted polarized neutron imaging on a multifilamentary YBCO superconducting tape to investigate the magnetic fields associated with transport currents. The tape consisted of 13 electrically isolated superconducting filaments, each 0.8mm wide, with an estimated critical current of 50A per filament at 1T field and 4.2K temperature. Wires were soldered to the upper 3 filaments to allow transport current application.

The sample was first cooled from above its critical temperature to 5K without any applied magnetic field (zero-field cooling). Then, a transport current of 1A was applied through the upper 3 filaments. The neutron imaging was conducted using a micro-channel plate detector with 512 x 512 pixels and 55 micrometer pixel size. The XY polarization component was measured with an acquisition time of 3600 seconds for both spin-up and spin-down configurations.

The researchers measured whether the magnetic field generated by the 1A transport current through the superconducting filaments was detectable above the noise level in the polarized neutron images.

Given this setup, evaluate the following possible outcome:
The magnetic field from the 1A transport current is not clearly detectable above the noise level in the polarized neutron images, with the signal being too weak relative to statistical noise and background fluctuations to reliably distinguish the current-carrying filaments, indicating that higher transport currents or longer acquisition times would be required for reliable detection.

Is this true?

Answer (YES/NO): NO